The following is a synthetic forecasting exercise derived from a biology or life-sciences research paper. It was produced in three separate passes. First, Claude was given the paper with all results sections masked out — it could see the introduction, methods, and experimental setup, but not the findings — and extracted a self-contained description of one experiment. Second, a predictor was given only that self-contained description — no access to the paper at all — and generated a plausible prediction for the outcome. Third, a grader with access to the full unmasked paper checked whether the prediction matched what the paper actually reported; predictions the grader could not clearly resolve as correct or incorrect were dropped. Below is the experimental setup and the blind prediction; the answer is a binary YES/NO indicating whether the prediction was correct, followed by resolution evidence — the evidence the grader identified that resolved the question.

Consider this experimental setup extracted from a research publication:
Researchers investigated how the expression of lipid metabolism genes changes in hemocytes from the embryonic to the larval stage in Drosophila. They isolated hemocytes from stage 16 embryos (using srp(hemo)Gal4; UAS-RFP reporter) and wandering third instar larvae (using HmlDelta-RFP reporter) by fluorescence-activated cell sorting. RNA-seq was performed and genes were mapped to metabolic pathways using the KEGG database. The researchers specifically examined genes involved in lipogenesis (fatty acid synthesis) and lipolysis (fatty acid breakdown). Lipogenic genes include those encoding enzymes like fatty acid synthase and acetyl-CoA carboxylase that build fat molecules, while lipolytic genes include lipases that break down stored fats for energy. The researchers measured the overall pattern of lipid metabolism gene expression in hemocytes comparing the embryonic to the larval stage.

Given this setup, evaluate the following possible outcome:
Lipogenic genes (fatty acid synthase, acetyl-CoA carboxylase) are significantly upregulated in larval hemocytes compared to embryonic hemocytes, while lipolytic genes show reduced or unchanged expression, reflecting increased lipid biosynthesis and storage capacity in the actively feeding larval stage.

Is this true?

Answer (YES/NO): NO